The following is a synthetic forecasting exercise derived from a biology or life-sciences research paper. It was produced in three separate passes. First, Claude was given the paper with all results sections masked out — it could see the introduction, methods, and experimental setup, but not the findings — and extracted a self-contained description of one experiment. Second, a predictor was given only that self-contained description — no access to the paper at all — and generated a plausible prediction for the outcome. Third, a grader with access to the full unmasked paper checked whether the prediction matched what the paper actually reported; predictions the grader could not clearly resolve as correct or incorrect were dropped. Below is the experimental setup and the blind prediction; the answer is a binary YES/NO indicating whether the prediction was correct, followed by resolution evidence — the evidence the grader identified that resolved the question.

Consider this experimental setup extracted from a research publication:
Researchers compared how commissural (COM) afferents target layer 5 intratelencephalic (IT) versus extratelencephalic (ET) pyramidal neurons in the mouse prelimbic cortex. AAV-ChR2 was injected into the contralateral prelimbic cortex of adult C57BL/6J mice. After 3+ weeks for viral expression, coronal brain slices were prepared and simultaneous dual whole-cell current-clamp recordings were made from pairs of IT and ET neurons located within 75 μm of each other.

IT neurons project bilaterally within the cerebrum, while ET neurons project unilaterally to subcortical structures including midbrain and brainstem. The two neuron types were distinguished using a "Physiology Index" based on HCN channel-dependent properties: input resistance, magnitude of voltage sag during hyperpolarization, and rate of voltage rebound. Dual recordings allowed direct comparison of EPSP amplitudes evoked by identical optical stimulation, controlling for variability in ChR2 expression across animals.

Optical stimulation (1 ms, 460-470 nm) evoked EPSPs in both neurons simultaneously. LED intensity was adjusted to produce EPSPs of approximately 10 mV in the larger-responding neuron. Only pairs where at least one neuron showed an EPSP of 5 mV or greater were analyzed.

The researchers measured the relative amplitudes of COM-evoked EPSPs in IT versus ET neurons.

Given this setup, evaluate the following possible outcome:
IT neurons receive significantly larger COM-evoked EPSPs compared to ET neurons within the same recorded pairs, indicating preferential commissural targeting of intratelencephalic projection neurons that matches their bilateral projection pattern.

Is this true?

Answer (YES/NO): NO